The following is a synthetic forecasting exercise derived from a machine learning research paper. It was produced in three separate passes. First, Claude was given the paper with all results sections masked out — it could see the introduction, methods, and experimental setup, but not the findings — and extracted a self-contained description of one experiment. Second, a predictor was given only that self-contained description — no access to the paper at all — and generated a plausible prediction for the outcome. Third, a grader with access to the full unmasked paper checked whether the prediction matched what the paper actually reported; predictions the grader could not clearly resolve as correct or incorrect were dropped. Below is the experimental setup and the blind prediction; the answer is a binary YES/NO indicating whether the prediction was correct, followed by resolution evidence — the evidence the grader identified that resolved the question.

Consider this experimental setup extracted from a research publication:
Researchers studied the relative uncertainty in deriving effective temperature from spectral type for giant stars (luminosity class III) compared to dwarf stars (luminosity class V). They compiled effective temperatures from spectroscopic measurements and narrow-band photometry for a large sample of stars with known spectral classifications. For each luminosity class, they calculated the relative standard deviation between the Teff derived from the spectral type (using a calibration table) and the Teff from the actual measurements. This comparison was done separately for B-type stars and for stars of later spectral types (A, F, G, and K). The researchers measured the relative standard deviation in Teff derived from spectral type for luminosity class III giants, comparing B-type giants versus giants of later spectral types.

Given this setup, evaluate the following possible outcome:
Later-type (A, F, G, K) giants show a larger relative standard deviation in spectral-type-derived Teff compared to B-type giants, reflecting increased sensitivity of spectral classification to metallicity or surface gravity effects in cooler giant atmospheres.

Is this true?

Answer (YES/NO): NO